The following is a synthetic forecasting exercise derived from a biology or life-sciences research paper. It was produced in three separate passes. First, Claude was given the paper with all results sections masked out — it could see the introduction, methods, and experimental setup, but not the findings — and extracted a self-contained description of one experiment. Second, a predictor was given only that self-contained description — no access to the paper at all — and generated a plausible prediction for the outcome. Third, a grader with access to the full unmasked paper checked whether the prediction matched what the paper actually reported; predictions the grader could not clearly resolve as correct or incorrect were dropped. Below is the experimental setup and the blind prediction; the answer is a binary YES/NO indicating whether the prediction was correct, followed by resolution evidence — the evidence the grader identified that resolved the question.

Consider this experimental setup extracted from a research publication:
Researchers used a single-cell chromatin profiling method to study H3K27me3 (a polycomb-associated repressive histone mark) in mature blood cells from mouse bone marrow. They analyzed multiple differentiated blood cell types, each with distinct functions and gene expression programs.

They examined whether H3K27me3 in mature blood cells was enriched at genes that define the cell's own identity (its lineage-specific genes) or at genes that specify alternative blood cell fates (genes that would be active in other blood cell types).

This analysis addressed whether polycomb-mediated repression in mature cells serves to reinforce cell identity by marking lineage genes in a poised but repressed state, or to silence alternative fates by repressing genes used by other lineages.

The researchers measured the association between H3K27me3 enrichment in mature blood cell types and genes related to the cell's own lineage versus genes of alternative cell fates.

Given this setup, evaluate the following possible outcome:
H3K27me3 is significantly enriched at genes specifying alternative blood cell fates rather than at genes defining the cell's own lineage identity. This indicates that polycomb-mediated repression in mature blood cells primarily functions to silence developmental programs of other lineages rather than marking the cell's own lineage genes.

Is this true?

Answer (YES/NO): YES